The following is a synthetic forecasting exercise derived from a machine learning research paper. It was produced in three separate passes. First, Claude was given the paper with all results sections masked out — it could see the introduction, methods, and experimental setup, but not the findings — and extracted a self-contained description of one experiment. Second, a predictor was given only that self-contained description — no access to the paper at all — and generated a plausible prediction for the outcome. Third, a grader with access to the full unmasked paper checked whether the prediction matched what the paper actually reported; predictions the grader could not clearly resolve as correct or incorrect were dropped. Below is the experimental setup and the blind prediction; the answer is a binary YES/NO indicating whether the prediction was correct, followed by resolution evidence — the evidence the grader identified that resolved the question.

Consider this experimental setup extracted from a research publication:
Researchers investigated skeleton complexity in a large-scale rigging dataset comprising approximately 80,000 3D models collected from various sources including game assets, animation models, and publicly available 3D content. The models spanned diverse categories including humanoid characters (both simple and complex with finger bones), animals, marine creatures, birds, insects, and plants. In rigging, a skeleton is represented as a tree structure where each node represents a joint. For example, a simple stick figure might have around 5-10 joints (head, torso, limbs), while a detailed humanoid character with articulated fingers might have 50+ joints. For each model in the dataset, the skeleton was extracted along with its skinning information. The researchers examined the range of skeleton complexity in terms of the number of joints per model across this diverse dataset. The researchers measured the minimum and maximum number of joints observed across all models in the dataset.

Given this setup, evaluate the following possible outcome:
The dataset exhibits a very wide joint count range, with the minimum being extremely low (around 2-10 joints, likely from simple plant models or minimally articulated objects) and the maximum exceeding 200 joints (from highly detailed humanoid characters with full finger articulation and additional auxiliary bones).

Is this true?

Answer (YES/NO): NO